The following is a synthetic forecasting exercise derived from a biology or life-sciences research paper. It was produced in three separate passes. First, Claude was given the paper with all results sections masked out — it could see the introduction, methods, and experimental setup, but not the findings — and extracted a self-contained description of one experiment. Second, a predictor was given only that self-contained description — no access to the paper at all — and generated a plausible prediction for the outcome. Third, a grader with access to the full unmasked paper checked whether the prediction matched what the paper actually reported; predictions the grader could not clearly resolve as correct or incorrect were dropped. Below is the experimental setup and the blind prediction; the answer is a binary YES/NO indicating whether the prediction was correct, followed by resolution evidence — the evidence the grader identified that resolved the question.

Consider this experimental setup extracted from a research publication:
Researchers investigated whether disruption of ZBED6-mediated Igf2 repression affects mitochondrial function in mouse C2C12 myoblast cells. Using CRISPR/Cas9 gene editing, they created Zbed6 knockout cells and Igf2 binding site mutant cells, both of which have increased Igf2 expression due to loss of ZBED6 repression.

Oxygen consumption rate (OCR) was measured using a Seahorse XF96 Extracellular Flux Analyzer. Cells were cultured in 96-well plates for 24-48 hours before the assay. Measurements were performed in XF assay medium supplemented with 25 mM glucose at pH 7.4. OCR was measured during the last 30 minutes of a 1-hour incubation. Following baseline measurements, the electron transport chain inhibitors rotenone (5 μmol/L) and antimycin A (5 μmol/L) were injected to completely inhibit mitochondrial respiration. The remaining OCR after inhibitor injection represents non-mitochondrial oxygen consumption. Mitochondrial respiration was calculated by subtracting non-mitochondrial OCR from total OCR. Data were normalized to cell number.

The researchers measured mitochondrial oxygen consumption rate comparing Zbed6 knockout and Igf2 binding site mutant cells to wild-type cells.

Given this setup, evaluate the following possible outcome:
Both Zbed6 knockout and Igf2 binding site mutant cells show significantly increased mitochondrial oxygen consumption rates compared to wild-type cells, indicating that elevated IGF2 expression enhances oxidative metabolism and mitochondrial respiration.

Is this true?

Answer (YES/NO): YES